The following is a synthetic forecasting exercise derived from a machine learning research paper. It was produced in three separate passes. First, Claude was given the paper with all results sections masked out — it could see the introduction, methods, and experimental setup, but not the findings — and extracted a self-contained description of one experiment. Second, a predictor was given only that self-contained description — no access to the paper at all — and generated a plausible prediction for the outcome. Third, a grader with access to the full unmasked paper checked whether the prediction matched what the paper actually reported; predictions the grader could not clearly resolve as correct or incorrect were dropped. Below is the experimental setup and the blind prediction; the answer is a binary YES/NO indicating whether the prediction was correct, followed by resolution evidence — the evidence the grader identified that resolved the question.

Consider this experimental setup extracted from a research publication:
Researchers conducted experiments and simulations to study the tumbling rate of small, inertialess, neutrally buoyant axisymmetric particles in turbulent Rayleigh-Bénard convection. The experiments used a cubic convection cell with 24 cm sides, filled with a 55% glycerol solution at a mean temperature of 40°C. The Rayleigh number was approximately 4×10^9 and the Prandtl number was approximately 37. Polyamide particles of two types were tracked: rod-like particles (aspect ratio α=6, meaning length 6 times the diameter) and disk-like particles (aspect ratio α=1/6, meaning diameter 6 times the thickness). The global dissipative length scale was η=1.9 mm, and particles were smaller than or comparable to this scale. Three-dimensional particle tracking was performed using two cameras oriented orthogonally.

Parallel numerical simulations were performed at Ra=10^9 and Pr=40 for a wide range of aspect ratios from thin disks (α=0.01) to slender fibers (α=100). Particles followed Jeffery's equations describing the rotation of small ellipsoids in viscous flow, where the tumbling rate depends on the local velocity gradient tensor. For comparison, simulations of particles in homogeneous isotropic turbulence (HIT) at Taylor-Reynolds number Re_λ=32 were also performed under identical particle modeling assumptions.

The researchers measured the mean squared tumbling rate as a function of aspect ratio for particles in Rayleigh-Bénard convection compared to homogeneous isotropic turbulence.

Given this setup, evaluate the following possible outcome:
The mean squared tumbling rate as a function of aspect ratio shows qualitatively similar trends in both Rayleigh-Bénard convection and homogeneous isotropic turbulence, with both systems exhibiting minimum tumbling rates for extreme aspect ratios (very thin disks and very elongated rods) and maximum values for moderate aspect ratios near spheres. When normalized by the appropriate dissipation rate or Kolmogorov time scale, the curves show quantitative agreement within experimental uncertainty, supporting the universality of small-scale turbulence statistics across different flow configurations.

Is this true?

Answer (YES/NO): NO